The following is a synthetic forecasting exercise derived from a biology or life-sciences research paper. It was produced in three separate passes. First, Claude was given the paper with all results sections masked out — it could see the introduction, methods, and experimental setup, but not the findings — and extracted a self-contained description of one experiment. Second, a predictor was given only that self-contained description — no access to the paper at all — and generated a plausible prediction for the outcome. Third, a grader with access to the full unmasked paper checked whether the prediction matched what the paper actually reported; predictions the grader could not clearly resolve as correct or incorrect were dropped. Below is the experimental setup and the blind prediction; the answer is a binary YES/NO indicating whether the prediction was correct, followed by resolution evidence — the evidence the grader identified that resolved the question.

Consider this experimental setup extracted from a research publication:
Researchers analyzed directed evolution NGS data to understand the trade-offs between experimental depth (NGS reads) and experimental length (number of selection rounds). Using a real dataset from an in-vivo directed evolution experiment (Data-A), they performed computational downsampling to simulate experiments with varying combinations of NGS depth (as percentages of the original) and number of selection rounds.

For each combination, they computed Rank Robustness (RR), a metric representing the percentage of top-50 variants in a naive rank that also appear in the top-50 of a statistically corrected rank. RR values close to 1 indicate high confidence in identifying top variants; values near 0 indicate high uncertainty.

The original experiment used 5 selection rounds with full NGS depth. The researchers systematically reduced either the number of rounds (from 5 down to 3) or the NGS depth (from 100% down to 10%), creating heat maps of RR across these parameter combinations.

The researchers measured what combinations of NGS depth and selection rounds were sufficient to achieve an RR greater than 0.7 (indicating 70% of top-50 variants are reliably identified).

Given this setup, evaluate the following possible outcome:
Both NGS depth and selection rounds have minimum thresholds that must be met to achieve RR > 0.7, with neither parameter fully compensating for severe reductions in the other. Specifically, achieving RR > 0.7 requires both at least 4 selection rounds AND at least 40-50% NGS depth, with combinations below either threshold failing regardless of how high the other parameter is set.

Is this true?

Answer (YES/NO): NO